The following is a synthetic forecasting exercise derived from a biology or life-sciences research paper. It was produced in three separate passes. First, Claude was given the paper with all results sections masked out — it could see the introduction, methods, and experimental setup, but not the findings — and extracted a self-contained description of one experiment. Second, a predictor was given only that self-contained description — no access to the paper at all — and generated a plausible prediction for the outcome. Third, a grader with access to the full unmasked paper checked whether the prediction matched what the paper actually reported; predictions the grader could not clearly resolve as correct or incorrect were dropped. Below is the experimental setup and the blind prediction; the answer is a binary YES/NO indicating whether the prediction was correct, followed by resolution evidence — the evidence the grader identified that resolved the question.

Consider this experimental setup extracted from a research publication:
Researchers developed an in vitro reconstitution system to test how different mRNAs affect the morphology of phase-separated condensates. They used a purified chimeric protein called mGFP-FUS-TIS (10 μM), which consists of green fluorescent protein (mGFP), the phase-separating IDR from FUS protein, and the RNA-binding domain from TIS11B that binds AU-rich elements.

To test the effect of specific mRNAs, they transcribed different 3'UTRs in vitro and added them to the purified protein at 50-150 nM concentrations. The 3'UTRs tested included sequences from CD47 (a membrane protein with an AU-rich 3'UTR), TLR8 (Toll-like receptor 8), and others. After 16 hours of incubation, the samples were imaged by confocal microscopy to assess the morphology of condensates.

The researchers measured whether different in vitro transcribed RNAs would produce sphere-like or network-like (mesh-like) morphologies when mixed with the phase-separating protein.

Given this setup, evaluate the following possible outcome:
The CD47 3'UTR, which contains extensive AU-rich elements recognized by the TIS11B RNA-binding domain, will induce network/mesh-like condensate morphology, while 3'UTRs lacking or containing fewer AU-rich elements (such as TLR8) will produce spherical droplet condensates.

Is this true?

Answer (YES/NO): NO